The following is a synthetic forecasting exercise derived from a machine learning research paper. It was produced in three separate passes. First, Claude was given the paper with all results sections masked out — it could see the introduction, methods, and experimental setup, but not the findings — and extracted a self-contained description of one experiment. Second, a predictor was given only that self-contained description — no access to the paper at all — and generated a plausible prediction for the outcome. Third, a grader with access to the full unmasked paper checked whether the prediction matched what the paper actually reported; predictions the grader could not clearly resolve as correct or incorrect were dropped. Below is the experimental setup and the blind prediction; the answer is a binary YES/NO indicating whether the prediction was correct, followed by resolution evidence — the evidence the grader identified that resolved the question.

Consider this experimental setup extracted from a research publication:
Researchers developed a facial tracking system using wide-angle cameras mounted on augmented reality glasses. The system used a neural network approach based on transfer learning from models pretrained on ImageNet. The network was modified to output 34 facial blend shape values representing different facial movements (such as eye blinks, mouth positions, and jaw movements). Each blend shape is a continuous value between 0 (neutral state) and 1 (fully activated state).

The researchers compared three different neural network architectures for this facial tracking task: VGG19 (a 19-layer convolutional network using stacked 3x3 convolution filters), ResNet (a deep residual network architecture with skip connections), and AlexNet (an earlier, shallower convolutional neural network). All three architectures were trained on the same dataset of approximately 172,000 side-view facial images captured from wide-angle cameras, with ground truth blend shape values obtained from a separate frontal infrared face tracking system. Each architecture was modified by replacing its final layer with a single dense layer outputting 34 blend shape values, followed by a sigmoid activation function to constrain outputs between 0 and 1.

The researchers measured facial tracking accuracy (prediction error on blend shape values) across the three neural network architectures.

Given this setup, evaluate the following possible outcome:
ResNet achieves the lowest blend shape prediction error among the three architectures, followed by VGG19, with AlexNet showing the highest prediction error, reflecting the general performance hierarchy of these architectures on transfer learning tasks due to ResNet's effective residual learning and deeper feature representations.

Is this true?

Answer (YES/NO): NO